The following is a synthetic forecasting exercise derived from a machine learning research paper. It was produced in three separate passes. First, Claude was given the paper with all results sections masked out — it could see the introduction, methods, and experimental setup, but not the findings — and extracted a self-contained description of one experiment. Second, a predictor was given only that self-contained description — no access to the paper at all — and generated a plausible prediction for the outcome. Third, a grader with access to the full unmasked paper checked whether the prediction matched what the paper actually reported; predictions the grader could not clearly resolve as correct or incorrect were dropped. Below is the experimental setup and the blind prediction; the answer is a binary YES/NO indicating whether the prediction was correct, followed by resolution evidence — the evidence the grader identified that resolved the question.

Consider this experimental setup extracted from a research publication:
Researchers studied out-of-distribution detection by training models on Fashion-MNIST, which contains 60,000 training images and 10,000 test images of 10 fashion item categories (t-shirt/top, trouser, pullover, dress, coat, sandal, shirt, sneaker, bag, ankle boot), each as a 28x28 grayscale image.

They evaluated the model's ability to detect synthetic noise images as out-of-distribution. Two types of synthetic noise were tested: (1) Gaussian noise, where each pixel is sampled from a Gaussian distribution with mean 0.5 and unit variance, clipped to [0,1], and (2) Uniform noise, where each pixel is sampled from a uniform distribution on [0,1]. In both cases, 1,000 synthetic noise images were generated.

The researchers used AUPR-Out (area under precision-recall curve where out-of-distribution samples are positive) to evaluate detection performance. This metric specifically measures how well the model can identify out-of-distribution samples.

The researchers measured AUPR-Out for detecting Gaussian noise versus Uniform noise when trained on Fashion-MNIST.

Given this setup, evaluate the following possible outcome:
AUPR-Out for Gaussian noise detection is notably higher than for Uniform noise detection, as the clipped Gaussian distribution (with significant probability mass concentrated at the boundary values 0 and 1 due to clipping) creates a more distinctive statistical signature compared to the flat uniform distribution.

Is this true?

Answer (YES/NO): NO